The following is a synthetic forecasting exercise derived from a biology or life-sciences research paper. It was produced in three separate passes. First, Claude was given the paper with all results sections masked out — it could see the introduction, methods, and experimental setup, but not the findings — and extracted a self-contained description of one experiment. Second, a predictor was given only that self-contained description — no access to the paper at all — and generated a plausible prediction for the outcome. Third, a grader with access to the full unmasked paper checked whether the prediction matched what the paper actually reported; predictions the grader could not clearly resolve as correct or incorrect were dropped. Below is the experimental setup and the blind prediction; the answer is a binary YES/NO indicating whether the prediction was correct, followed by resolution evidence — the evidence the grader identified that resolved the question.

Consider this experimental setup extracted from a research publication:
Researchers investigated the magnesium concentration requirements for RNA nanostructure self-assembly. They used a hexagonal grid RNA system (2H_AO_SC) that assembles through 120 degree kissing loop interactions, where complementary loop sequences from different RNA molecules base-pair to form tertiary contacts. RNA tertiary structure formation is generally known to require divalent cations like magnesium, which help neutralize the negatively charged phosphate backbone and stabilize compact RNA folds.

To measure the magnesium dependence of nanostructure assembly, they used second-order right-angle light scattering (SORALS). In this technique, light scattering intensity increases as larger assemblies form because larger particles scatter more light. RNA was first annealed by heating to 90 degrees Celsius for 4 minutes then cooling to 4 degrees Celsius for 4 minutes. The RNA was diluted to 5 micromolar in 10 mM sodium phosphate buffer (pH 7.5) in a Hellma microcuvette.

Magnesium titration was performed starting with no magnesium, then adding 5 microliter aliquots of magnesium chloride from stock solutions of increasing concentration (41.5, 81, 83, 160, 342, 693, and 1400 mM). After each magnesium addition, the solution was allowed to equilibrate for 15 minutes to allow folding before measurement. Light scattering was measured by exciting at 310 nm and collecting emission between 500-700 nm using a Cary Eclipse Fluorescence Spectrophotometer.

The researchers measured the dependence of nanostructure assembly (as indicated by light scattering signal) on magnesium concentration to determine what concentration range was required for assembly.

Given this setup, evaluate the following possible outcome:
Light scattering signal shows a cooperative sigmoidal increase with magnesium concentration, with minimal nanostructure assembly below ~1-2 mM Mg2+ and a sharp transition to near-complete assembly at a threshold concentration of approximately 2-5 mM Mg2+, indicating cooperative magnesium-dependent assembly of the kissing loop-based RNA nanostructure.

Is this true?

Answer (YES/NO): NO